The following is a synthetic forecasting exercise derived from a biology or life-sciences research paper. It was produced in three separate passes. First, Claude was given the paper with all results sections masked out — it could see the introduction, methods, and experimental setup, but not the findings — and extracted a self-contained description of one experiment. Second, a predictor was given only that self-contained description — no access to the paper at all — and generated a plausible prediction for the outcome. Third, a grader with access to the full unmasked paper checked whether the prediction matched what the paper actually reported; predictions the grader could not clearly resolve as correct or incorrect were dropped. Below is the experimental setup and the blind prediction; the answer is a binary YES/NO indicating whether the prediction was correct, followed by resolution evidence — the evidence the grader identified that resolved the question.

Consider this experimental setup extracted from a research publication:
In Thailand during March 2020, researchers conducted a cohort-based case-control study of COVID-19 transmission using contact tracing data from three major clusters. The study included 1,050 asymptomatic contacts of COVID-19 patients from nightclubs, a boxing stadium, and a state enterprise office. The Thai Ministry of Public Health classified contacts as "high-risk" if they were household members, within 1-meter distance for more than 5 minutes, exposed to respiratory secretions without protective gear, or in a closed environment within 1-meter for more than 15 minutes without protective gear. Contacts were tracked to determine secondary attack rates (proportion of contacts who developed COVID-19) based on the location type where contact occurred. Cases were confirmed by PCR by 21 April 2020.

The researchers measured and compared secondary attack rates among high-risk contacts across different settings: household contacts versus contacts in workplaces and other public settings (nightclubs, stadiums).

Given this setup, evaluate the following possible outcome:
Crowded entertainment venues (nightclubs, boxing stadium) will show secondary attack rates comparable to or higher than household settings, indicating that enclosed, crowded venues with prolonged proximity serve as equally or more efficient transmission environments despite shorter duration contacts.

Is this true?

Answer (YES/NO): YES